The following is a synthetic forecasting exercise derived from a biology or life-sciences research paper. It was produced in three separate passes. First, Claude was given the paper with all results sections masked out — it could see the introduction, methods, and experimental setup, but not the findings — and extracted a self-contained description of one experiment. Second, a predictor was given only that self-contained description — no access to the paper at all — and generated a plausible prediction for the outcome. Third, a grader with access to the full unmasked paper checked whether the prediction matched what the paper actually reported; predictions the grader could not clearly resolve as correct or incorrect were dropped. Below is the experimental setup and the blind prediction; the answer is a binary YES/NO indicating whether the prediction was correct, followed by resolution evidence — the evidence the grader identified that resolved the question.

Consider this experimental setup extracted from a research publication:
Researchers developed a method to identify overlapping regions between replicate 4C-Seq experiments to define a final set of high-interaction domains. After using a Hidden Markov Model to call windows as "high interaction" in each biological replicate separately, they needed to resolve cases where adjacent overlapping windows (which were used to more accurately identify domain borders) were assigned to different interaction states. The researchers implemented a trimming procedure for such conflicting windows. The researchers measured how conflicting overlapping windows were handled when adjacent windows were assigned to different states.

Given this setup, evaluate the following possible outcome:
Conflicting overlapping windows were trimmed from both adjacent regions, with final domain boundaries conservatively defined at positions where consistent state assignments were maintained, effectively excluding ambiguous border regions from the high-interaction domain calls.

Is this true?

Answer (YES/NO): NO